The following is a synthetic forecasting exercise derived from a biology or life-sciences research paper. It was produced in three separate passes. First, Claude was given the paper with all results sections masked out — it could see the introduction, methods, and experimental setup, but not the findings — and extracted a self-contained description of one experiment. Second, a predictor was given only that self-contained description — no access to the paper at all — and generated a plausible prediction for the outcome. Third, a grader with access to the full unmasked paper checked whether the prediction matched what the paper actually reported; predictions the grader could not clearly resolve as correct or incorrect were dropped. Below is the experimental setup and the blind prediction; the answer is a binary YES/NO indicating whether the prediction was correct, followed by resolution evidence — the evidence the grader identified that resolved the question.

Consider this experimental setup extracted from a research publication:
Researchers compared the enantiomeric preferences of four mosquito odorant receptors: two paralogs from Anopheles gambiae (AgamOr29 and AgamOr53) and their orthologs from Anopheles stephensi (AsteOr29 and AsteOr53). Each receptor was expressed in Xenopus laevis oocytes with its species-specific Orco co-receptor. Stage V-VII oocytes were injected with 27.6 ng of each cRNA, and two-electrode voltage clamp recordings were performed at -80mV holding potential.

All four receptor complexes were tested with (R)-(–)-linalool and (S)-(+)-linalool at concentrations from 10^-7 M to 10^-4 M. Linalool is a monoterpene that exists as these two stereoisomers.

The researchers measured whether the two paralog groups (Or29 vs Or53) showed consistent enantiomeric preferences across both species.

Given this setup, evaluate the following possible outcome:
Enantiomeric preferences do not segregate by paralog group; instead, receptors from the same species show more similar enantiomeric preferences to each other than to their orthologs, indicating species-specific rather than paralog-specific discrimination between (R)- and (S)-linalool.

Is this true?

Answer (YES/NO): NO